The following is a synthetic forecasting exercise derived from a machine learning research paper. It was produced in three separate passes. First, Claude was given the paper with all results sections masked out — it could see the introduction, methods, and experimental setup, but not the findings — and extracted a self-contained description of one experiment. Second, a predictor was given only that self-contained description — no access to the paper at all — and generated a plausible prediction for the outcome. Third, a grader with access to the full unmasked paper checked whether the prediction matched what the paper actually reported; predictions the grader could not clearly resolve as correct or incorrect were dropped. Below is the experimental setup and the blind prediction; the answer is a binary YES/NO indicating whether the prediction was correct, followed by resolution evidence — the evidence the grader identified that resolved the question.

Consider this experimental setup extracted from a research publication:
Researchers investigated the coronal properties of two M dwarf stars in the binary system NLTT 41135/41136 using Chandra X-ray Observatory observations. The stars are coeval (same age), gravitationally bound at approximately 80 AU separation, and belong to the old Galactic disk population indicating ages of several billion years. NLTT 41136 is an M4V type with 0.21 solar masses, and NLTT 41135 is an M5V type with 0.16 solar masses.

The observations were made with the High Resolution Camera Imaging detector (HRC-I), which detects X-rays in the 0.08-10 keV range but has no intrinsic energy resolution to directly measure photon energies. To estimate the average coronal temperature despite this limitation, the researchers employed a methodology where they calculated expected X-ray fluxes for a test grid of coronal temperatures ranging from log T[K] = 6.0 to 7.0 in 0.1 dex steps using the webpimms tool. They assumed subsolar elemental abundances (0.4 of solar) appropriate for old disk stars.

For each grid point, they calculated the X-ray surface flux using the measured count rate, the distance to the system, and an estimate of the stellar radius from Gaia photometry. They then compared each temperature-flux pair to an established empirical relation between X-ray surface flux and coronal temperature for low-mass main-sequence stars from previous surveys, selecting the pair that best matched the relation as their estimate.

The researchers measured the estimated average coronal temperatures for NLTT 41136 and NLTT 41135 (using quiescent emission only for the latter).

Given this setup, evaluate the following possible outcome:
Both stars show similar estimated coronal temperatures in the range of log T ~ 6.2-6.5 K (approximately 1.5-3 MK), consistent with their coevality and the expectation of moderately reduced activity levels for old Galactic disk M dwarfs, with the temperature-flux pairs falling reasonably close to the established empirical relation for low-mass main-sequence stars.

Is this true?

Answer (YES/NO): NO